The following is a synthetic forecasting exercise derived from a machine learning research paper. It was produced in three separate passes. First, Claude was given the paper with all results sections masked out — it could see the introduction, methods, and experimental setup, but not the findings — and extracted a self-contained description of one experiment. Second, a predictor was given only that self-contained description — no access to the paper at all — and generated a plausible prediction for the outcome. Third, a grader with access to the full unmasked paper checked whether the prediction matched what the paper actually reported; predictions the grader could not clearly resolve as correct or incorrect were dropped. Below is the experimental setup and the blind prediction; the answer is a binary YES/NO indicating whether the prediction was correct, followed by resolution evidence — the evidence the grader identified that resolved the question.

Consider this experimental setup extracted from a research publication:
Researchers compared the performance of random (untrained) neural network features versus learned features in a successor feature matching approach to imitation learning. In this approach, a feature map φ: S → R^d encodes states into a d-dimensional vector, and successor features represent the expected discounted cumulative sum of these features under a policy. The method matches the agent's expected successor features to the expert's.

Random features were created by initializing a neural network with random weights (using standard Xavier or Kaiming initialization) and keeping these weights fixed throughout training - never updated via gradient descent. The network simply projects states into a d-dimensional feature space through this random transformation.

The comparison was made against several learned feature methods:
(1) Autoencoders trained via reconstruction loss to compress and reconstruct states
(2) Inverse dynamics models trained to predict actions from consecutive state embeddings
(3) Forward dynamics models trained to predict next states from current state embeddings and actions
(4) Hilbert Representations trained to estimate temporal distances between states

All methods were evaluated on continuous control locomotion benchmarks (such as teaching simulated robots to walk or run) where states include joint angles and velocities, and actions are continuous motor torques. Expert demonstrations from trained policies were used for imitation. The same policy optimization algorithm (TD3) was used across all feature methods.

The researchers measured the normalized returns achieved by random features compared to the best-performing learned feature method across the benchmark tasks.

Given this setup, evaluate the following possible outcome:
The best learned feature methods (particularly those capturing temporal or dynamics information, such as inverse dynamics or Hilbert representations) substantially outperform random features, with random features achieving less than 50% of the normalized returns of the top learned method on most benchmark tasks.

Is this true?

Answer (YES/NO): NO